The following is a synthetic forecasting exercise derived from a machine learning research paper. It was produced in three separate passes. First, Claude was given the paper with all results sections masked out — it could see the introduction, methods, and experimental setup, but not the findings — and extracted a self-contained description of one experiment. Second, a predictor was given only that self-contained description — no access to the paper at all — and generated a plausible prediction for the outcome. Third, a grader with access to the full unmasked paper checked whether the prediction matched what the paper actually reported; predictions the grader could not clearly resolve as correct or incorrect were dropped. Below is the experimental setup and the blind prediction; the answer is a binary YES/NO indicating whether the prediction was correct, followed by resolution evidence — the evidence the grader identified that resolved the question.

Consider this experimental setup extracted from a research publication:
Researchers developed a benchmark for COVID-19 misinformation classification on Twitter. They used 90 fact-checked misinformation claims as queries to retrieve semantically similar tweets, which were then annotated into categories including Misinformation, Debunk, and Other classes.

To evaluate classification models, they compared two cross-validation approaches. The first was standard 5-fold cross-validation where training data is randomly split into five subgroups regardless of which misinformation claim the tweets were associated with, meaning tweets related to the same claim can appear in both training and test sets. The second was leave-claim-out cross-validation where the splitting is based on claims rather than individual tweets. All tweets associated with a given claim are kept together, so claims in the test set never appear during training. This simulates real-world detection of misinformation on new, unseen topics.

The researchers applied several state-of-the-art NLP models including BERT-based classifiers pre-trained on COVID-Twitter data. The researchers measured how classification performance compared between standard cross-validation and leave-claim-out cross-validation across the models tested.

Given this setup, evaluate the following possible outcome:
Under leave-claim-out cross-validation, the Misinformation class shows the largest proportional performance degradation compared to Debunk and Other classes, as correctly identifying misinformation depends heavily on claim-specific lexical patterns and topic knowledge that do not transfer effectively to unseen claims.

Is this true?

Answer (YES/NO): NO